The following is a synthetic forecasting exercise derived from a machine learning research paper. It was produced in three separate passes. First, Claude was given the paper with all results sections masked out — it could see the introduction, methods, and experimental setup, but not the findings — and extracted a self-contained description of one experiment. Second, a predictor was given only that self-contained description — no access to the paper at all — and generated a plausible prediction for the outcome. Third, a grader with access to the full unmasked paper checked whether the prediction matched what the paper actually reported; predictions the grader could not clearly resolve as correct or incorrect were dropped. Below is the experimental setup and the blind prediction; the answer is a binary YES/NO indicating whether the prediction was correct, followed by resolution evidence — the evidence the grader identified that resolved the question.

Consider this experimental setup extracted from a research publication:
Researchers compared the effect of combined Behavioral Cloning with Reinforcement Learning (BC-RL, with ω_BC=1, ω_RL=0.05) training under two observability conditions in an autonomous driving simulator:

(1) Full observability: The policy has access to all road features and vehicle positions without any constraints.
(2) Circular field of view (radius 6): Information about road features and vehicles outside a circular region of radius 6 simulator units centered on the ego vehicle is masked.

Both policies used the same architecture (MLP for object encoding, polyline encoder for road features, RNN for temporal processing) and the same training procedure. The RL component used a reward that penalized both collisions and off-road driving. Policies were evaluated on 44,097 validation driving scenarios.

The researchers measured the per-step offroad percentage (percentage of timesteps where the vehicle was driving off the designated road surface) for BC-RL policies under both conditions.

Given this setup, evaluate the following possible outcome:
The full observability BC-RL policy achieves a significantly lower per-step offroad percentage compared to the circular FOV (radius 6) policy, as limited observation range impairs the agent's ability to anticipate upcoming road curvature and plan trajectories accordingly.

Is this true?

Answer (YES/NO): NO